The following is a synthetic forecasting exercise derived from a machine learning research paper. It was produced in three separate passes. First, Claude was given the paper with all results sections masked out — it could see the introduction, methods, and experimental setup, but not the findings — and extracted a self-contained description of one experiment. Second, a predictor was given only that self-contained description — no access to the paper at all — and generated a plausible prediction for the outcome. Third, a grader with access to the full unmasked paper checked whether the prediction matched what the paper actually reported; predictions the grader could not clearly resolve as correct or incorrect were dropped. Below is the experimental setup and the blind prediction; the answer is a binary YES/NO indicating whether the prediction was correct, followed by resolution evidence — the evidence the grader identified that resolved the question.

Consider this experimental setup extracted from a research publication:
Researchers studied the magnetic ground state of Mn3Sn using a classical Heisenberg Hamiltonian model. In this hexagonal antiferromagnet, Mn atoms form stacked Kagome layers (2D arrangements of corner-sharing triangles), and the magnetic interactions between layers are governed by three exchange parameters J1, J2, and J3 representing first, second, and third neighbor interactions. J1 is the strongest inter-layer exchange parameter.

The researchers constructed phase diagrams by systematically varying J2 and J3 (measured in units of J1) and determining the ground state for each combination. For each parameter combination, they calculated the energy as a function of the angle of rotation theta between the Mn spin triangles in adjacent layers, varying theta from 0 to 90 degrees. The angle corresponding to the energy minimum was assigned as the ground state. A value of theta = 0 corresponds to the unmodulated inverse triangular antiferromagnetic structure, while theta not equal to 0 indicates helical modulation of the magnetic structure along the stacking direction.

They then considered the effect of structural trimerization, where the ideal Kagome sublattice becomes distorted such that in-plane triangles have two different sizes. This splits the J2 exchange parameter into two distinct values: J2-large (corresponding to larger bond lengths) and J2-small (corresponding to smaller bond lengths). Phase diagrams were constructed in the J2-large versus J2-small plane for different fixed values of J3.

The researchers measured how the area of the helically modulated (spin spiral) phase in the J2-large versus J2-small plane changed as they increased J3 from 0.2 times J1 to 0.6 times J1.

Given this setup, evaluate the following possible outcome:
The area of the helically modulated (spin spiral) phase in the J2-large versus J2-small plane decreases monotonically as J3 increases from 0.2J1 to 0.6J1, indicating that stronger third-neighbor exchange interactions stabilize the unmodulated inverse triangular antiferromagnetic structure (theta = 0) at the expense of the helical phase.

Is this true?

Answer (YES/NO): NO